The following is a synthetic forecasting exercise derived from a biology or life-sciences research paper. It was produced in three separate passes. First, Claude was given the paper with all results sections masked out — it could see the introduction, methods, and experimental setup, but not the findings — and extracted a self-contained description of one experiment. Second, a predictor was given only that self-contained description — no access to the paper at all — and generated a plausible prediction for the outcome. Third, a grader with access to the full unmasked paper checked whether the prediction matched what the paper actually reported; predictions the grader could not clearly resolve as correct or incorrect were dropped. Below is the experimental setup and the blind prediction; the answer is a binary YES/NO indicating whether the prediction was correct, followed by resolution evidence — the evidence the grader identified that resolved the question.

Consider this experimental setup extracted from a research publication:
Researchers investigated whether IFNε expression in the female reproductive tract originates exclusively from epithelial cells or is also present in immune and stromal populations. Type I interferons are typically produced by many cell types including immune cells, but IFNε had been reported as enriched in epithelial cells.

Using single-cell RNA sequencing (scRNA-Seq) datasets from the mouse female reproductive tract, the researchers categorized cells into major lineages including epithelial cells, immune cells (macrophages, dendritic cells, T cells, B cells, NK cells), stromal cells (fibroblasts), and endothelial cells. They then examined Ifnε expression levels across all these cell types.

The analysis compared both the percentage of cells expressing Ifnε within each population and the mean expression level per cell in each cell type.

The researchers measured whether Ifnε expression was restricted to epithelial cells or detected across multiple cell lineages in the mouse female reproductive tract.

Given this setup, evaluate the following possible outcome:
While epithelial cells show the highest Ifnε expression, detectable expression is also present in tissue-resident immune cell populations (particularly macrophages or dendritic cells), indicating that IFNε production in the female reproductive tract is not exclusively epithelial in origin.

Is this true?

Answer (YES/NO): NO